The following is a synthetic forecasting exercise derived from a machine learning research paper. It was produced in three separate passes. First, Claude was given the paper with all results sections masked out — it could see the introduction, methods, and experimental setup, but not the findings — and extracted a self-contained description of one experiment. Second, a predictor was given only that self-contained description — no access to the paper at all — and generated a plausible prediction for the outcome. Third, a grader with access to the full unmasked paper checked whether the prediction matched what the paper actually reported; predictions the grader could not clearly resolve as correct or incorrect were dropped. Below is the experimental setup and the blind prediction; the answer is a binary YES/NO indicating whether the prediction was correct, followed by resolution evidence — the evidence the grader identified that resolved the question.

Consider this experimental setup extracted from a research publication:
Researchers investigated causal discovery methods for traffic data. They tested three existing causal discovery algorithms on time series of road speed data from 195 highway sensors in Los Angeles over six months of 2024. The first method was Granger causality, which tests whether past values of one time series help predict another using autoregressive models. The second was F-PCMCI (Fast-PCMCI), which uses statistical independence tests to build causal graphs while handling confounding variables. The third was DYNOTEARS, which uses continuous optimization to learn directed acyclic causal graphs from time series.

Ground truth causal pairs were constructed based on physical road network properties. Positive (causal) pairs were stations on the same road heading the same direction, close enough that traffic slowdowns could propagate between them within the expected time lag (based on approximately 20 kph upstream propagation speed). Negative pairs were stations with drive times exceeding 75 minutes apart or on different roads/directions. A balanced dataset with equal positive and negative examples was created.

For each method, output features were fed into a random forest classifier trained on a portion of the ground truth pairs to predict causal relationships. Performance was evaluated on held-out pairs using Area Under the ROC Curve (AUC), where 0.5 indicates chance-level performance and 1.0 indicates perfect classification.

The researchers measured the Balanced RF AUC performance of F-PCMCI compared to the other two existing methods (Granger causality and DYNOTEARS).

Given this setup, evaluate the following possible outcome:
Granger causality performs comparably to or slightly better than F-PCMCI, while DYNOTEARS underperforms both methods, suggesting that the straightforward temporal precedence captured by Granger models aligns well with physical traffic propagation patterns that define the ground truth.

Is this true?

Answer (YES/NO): NO